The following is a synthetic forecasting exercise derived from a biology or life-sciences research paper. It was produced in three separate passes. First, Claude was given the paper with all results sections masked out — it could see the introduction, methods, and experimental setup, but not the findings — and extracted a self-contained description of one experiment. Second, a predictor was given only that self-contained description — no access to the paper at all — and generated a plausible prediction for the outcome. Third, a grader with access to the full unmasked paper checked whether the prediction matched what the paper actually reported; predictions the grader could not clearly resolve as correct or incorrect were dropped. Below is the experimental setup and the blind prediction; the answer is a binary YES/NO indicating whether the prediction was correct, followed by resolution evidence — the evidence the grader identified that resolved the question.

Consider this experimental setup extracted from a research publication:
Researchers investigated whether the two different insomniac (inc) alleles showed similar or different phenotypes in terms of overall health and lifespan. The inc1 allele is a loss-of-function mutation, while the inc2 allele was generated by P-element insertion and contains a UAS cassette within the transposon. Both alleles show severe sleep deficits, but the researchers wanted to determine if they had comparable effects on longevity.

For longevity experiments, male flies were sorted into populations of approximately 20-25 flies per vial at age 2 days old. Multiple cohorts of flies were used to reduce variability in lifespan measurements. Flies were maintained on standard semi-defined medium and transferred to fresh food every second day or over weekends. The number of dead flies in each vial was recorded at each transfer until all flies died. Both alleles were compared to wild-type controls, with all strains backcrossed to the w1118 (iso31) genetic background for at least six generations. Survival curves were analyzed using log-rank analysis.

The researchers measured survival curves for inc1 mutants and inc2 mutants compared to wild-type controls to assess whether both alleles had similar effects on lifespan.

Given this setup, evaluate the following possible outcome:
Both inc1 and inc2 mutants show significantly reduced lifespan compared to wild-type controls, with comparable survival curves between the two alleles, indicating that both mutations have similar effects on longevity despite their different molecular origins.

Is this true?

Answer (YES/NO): NO